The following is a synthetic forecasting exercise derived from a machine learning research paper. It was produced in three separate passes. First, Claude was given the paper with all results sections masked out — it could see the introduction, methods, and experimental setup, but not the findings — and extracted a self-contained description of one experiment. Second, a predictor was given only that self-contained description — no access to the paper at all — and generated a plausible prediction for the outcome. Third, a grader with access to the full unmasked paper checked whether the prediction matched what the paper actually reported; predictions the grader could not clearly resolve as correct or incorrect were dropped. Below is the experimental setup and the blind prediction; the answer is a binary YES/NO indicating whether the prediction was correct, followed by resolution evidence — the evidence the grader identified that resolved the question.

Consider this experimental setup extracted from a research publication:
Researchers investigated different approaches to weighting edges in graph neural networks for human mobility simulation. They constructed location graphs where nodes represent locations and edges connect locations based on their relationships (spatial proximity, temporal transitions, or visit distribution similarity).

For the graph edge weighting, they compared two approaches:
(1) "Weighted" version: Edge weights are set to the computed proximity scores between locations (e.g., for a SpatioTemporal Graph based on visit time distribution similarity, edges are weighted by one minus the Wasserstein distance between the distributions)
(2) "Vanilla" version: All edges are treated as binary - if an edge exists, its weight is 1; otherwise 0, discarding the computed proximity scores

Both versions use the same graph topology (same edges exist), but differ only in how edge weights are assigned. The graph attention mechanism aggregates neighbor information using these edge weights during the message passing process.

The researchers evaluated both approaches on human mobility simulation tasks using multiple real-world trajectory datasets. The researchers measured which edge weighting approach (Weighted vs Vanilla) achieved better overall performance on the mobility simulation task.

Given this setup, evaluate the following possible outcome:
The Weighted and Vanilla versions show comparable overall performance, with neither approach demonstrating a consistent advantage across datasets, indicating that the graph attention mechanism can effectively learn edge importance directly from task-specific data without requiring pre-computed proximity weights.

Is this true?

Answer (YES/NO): NO